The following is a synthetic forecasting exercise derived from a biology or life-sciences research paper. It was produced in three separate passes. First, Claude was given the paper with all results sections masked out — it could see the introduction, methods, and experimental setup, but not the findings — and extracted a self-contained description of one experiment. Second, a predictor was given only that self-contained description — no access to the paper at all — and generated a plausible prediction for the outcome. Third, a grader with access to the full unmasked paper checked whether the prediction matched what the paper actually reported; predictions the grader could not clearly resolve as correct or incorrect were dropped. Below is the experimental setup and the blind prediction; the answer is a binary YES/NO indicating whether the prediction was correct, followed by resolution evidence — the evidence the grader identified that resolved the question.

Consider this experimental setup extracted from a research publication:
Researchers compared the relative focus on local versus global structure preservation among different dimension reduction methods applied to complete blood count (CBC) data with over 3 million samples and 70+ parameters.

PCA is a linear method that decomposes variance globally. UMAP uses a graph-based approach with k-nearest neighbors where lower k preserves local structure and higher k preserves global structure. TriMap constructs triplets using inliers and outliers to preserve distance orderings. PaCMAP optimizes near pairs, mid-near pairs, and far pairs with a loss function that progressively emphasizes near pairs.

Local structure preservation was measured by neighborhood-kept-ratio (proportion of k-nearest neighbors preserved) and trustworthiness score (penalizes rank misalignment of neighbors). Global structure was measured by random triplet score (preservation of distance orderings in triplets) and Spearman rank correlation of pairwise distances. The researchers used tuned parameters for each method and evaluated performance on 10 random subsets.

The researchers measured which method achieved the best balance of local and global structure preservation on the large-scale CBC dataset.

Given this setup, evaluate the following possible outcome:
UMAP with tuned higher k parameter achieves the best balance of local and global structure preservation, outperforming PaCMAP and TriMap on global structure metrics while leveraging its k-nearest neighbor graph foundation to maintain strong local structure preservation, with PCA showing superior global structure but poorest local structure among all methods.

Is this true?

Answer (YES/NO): NO